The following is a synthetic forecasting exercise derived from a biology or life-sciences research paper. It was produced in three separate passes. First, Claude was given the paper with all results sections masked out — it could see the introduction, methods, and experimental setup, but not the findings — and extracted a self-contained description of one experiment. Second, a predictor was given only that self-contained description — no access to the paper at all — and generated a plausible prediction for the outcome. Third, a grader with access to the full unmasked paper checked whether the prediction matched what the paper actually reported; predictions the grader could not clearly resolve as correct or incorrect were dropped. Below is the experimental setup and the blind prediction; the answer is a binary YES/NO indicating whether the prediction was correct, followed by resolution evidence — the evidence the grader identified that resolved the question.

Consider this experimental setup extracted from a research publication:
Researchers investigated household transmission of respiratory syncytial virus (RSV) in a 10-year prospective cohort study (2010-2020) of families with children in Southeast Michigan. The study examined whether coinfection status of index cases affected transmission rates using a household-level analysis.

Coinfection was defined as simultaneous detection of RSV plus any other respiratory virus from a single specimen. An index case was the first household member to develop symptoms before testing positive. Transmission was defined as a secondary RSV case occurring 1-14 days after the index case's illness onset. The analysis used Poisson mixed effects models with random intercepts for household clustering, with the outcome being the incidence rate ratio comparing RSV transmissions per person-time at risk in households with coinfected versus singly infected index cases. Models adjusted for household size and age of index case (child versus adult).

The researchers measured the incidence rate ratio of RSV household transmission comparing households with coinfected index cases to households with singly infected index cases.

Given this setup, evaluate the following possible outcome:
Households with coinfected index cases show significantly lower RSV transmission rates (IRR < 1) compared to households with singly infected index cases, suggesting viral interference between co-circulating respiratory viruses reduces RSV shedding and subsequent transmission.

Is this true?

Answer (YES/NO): YES